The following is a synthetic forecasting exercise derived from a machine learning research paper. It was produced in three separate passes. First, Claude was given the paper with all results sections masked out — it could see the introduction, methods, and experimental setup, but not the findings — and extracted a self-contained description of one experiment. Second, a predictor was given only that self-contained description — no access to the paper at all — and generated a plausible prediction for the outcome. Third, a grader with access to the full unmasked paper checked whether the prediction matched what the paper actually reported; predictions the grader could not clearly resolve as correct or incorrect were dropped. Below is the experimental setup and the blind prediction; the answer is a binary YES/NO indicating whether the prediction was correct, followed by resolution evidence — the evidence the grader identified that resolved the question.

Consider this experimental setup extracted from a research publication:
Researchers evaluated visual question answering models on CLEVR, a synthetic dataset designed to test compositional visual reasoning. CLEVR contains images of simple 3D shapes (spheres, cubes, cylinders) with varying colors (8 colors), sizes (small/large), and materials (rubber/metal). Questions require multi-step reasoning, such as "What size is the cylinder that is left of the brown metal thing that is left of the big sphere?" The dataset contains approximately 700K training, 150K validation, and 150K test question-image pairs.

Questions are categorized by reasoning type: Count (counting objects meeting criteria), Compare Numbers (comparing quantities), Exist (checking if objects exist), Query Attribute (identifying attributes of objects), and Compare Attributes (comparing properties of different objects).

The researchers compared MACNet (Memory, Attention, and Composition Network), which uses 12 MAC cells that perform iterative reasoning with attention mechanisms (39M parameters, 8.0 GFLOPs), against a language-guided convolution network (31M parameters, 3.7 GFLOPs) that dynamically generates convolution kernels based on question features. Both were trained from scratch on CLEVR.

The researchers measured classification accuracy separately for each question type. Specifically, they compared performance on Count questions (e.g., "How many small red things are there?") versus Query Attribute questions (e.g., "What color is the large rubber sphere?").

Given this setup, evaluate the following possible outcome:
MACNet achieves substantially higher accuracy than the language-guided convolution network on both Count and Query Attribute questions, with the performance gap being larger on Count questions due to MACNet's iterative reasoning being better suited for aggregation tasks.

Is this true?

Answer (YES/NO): NO